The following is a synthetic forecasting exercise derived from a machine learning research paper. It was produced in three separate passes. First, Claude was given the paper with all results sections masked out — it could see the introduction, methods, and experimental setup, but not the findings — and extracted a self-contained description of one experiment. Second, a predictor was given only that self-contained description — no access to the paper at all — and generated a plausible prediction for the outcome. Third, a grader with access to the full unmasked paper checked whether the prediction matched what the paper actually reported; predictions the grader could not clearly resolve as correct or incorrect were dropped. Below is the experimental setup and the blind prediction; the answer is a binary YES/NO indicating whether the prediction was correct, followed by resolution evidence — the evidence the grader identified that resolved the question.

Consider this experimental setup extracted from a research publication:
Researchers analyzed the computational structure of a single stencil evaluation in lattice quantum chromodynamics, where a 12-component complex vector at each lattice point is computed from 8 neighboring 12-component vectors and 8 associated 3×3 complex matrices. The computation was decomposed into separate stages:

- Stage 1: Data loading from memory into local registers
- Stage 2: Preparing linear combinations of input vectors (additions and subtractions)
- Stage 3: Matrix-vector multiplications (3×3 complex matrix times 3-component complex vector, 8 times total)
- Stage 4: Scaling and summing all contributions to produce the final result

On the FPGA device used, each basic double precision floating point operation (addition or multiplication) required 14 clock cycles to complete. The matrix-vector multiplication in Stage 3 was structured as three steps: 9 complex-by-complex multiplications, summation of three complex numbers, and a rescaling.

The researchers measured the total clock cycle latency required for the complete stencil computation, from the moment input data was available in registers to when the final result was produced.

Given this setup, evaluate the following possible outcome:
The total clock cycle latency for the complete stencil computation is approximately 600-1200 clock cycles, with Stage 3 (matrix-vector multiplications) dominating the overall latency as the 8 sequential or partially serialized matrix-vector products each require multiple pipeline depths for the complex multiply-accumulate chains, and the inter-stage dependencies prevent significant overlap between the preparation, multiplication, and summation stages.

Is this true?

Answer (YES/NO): NO